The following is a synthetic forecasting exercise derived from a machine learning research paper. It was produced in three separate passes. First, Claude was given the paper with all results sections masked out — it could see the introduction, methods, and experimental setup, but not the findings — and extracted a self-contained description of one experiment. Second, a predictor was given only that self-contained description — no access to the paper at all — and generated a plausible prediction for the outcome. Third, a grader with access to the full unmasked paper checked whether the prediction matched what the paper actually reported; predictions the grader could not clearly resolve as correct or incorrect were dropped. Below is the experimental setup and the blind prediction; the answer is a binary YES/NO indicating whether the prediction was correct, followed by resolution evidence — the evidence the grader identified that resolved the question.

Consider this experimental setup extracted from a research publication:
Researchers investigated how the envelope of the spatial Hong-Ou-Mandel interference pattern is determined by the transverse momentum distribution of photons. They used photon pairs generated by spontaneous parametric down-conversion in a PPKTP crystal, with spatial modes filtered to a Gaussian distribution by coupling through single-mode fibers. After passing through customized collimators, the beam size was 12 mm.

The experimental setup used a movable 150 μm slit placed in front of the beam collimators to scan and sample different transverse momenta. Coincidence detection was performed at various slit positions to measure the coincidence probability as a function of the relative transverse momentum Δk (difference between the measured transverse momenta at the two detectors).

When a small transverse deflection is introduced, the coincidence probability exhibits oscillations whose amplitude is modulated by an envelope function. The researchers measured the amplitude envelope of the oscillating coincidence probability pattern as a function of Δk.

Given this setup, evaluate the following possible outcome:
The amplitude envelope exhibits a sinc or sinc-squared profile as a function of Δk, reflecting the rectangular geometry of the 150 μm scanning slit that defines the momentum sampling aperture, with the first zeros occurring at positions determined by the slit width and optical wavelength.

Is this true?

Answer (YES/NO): NO